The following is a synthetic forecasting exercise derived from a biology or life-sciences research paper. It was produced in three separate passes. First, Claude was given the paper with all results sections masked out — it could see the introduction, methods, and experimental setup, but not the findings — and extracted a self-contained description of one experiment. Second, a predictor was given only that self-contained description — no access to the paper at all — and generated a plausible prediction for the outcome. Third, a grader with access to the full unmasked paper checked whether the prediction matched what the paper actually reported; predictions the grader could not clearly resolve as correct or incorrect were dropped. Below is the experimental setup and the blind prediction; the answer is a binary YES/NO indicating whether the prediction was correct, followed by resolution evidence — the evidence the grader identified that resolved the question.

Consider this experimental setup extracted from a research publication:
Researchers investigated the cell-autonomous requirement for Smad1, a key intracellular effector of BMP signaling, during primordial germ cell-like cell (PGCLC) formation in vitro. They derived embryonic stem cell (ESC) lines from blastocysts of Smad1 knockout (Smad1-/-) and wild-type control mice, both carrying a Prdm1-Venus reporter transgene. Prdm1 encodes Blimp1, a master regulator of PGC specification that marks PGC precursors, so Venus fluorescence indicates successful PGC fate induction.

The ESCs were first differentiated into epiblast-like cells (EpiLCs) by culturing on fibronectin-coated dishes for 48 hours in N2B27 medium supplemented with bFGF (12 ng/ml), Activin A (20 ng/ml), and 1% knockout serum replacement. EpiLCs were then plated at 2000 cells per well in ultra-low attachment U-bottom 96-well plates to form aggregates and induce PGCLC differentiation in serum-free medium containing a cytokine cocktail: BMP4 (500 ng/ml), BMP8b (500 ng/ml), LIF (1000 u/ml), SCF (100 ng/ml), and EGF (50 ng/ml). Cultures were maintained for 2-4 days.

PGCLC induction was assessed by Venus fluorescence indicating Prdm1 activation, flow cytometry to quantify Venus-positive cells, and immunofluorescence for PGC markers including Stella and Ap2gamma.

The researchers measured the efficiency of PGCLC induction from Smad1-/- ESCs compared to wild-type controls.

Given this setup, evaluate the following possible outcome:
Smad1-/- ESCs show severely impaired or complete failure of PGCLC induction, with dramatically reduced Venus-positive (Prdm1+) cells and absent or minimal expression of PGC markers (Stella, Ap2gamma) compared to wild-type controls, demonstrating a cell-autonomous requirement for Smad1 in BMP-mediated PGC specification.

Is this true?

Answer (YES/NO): NO